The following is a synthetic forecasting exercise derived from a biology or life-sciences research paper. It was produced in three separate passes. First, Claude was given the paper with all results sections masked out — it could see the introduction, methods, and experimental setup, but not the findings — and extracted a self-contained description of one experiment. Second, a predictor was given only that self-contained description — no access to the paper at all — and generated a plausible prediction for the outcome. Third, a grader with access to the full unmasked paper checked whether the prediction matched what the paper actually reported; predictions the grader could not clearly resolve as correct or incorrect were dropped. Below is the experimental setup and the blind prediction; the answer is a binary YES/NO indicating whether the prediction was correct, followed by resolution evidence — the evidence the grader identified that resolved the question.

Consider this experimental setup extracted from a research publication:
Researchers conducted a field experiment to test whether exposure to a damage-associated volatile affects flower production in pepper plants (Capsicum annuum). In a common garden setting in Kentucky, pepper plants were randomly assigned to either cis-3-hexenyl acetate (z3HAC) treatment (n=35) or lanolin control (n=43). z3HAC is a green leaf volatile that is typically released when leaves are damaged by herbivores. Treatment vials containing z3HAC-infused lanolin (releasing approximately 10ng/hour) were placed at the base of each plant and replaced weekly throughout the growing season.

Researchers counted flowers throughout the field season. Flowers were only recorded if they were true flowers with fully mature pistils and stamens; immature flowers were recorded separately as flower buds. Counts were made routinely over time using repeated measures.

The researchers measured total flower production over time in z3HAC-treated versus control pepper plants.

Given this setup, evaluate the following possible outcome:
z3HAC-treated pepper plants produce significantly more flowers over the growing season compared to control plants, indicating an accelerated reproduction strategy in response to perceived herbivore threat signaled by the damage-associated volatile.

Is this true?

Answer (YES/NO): NO